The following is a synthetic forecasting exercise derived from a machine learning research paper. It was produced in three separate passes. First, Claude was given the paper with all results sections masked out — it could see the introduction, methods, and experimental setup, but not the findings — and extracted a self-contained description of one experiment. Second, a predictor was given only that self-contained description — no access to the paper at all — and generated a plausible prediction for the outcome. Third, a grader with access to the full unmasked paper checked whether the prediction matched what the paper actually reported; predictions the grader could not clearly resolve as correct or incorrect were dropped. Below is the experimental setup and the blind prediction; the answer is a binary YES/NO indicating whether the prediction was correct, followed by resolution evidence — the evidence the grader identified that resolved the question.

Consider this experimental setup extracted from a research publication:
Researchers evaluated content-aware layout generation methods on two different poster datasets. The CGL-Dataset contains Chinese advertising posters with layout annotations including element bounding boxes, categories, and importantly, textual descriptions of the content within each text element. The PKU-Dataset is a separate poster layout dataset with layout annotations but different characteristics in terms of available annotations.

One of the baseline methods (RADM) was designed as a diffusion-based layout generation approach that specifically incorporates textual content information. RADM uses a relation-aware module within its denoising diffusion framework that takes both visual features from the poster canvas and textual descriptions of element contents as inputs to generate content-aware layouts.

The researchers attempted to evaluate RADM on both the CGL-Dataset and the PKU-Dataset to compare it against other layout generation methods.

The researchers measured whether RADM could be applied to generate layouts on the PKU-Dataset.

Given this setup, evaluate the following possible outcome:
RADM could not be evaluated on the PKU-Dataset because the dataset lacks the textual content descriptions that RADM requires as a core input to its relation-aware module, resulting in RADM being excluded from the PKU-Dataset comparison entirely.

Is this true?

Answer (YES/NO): YES